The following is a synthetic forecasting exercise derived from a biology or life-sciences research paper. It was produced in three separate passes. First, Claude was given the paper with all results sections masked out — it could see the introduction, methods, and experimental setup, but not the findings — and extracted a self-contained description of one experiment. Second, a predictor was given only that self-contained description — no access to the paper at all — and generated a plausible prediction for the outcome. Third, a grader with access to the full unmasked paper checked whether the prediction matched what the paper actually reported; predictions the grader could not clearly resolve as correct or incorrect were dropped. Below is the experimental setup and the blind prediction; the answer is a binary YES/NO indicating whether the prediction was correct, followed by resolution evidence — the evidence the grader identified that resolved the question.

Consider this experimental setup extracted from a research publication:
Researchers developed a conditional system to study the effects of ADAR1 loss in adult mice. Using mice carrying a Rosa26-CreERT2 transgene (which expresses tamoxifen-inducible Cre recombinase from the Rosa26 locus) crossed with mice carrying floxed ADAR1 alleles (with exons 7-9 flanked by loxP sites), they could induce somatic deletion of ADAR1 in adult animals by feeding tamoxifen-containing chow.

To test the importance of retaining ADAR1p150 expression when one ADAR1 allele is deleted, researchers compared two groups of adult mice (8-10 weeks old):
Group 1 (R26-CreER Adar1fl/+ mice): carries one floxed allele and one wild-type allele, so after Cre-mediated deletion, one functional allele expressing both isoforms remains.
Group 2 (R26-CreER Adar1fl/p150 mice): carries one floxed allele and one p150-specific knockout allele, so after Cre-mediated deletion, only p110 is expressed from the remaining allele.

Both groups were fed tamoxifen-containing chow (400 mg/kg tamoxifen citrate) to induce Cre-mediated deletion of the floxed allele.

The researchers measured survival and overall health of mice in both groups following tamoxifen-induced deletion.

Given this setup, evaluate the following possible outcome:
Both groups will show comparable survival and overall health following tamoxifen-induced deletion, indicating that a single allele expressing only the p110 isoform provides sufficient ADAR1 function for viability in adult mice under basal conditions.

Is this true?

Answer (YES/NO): NO